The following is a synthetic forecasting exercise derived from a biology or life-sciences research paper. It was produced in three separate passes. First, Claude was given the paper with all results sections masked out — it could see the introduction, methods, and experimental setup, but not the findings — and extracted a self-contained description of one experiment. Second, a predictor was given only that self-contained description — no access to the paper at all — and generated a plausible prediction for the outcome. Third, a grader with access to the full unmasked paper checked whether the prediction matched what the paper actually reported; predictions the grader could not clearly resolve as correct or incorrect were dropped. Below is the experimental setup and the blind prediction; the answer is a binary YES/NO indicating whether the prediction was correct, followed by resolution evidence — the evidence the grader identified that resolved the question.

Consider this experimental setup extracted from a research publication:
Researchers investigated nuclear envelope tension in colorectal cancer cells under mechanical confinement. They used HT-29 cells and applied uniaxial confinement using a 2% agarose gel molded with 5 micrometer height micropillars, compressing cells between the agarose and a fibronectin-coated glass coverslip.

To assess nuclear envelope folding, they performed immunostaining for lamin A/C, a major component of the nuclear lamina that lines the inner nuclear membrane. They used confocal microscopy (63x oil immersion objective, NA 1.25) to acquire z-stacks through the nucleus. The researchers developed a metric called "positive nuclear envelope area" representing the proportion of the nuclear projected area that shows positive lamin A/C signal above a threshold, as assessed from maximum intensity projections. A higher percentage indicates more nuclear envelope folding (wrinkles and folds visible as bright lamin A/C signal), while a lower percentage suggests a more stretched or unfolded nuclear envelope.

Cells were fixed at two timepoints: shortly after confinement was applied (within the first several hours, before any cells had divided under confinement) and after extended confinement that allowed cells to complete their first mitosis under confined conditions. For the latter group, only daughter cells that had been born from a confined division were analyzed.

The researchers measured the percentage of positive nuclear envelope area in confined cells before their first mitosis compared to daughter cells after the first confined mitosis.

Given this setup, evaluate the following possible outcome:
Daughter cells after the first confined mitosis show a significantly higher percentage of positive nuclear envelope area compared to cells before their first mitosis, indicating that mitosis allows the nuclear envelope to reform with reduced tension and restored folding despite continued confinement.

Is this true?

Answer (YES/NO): YES